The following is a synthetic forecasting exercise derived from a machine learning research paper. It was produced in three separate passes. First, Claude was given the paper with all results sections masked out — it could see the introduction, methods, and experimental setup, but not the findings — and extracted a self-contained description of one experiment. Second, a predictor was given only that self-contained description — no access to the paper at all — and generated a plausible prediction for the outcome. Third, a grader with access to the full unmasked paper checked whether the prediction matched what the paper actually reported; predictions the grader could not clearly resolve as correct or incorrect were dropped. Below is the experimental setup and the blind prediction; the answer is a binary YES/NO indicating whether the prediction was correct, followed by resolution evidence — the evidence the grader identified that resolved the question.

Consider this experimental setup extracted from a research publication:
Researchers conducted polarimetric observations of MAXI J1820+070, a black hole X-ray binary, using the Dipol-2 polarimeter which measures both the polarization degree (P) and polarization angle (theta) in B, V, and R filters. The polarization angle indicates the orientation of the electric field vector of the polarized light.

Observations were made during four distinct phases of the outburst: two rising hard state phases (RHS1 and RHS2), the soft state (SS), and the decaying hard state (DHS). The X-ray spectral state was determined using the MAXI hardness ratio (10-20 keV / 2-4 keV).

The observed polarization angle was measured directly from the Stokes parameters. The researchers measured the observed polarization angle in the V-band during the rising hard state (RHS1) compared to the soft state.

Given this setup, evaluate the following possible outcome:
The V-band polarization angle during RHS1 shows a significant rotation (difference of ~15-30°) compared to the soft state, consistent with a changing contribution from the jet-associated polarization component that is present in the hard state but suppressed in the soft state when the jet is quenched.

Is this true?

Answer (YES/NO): NO